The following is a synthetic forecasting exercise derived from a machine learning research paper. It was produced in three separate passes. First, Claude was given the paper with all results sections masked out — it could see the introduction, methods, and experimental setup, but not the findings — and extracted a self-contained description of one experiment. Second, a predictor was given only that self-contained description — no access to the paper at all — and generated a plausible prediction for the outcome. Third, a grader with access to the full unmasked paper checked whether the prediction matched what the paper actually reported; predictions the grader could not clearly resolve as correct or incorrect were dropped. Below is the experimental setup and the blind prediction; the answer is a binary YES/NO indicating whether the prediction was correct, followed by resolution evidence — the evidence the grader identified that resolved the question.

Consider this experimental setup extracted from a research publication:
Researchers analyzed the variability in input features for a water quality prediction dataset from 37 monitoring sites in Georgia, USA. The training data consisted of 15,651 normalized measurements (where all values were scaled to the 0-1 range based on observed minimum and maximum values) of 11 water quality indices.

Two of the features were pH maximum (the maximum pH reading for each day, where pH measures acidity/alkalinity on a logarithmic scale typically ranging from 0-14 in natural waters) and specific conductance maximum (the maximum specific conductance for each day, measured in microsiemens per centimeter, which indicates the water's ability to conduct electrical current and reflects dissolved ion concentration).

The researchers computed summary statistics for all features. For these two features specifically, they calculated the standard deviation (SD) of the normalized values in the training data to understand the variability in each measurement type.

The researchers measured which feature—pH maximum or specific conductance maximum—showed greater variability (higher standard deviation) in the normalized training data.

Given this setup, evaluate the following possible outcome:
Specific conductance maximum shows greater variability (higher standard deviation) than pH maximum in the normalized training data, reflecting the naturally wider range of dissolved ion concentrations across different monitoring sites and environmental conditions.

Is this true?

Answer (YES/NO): YES